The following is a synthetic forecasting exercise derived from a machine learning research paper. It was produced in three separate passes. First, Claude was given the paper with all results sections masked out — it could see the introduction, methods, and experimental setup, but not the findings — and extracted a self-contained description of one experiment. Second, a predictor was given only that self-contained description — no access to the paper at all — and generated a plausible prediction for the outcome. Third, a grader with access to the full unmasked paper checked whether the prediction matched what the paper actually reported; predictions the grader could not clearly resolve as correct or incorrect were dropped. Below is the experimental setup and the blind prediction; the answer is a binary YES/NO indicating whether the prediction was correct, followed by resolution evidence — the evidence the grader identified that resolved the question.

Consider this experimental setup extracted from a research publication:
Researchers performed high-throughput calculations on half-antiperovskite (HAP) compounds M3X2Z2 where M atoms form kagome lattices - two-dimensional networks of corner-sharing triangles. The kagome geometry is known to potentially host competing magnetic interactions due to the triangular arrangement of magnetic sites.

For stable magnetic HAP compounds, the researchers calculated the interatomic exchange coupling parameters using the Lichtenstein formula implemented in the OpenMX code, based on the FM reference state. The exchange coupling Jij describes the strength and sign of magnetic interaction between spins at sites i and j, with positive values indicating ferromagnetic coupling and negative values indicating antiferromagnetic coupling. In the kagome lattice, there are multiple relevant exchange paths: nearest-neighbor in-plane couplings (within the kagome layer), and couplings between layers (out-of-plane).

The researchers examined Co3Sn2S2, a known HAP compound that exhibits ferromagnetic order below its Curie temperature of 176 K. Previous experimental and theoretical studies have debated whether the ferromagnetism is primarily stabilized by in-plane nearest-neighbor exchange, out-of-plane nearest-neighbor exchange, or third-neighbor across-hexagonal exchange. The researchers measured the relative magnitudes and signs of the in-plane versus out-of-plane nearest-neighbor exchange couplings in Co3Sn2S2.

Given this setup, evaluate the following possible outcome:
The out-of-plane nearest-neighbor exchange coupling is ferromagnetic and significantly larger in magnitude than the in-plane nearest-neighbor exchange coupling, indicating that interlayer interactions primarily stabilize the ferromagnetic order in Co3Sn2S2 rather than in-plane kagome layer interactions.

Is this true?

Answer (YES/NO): NO